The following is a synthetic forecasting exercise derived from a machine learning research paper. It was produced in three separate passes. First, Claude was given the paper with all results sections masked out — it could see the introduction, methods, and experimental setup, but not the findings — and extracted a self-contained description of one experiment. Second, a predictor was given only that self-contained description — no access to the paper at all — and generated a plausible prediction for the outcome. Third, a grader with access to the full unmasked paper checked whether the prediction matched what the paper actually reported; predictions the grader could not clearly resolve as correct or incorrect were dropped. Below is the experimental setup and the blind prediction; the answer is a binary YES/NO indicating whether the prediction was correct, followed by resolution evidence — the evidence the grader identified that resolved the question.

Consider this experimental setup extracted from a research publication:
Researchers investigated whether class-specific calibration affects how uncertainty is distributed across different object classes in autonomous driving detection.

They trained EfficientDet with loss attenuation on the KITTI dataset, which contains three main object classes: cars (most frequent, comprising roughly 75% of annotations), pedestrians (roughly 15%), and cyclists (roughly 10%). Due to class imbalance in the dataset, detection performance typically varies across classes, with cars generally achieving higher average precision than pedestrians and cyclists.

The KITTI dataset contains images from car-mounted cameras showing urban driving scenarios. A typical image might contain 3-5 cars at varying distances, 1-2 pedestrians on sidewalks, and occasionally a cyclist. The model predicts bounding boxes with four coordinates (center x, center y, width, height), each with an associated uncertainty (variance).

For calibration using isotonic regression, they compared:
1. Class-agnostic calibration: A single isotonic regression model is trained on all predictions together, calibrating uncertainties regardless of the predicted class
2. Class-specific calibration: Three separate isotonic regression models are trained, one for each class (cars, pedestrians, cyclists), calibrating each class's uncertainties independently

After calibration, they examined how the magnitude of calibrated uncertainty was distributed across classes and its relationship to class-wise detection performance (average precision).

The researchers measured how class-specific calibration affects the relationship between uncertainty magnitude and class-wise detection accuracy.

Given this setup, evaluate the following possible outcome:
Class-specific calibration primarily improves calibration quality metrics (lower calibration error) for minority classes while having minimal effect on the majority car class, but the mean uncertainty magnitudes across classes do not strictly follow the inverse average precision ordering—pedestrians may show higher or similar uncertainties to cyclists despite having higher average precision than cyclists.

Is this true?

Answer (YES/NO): NO